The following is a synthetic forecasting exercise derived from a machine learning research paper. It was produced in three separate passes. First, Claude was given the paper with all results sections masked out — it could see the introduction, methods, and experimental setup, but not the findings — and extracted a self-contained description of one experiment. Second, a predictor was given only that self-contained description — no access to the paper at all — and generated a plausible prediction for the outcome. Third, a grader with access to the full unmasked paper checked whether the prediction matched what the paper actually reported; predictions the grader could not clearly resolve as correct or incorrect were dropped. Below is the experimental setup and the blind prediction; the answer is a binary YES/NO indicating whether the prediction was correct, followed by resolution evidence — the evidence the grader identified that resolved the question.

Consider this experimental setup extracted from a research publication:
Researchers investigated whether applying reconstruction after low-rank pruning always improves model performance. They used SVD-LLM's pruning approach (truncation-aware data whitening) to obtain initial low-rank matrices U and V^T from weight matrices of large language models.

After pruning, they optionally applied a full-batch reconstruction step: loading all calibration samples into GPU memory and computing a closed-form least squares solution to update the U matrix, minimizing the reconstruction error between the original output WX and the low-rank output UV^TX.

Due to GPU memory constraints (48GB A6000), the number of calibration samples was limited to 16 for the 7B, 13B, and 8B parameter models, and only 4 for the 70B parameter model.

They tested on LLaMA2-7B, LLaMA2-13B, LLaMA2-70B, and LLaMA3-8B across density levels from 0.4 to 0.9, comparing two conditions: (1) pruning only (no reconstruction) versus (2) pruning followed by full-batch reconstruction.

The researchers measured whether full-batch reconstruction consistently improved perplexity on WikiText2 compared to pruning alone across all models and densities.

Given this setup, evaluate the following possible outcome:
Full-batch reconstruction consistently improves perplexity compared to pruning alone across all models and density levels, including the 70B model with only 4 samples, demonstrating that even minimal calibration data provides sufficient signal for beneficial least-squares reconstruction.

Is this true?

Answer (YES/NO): NO